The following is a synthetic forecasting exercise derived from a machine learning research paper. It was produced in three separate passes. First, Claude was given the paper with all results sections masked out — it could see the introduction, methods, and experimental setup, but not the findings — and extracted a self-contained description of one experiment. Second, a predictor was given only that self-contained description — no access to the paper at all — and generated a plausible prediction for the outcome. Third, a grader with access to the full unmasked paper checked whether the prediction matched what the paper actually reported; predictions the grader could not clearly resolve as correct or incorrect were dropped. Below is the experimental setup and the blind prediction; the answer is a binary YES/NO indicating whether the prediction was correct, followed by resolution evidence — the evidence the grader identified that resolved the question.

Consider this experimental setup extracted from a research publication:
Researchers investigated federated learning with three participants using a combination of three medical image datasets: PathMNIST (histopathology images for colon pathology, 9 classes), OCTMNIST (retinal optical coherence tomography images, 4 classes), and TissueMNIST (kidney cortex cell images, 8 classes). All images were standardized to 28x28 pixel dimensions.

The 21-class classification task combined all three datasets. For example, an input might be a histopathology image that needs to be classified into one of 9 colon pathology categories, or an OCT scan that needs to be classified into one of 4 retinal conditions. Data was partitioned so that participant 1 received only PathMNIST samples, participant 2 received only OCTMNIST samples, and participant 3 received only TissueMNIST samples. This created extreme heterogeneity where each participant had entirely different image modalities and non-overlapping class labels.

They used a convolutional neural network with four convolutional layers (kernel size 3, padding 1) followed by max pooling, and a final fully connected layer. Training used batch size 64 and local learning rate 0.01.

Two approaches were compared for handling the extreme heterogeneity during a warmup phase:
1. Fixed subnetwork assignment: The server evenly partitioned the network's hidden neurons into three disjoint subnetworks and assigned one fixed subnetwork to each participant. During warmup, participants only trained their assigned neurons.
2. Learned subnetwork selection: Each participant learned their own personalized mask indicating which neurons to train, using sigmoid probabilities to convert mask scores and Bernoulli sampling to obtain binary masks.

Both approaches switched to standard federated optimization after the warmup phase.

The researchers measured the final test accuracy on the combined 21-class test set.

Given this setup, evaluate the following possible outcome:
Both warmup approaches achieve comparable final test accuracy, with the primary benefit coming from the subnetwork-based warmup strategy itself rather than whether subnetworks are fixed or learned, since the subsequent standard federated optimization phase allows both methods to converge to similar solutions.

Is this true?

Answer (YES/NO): YES